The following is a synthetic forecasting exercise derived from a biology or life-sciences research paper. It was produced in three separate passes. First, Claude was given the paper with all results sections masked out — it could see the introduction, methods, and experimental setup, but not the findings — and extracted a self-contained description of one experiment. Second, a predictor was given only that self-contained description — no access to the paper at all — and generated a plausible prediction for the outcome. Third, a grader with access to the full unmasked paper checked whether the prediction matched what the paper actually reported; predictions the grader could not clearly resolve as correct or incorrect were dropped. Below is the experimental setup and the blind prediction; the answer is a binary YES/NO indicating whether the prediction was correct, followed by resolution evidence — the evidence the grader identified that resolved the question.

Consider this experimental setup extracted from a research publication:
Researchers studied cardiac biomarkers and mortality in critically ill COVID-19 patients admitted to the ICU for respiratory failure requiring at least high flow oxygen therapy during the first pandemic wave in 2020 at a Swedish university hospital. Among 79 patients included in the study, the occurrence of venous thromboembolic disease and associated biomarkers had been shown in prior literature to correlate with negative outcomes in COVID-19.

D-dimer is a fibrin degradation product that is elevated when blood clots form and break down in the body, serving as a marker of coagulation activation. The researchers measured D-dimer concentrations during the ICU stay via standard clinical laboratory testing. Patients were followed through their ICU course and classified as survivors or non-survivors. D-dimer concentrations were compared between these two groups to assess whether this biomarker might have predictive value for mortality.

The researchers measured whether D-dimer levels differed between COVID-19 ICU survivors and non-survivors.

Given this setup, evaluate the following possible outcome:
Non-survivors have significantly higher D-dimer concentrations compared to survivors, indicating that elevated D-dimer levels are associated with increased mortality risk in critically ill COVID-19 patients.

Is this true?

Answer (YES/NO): NO